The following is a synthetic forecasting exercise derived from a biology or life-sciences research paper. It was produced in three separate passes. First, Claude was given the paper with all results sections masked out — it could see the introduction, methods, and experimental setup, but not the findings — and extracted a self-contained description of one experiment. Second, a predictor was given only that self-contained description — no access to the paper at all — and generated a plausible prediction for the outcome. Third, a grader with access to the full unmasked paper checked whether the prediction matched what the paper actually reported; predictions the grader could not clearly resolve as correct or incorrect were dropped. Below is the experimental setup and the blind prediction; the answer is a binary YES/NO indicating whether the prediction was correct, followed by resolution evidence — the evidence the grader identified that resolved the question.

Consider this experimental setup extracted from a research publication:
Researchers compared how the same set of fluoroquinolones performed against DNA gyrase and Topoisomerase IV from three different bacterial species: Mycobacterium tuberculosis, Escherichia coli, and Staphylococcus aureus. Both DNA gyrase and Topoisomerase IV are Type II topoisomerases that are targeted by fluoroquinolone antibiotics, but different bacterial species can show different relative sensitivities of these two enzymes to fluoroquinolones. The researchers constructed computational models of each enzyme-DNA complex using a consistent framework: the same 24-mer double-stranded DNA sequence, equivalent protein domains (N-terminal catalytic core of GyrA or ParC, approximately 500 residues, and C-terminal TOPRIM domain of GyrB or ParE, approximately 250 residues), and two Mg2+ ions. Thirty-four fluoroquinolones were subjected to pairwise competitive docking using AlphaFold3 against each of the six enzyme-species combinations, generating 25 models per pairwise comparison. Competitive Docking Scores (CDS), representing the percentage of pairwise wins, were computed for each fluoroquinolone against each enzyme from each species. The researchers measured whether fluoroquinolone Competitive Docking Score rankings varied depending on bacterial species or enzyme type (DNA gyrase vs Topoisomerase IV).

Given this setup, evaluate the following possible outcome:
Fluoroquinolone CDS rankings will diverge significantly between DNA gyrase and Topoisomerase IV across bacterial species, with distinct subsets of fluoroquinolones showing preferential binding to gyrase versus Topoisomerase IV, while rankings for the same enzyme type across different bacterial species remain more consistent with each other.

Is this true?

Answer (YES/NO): NO